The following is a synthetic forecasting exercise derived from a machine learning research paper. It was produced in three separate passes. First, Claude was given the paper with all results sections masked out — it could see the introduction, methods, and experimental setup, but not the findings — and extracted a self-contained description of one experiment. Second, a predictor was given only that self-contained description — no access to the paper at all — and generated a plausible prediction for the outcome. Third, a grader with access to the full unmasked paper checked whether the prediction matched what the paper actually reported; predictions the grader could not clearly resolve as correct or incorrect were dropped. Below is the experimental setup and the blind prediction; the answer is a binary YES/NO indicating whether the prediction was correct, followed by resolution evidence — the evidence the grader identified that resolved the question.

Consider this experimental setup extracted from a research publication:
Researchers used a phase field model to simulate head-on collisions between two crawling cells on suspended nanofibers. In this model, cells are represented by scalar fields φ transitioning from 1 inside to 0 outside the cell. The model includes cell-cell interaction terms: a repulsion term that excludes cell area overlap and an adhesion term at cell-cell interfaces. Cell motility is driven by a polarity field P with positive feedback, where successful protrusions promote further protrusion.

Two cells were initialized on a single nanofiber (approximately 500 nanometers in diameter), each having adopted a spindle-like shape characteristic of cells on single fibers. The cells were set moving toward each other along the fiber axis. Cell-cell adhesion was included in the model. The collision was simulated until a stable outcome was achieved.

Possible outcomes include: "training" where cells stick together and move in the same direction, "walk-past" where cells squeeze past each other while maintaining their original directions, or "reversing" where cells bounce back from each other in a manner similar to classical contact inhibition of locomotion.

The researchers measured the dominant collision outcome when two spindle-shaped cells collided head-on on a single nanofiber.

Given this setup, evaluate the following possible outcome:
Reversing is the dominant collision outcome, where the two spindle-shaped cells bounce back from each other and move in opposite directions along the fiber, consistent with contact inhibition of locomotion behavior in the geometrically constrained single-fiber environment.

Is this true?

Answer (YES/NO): NO